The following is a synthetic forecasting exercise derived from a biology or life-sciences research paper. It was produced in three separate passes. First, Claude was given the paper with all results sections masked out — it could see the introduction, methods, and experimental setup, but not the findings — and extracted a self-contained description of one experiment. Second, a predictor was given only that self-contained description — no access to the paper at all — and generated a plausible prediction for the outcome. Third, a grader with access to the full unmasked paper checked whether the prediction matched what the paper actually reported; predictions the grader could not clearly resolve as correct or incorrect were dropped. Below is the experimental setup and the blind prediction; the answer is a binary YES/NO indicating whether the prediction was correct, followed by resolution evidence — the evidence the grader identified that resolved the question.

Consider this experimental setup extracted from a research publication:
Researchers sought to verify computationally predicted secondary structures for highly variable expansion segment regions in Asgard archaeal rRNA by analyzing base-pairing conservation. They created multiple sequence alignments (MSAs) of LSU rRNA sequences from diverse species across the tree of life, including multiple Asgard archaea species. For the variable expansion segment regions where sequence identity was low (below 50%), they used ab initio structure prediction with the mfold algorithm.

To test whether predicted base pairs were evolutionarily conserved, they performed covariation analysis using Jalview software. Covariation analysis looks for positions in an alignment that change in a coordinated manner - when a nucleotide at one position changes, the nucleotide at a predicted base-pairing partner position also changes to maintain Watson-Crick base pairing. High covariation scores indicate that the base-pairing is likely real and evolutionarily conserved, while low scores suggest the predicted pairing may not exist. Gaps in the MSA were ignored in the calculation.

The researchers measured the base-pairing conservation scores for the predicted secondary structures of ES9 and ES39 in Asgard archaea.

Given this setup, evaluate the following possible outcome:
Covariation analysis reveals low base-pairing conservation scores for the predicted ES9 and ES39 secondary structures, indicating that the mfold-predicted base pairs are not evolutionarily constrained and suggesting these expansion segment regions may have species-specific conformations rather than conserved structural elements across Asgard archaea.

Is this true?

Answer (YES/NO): NO